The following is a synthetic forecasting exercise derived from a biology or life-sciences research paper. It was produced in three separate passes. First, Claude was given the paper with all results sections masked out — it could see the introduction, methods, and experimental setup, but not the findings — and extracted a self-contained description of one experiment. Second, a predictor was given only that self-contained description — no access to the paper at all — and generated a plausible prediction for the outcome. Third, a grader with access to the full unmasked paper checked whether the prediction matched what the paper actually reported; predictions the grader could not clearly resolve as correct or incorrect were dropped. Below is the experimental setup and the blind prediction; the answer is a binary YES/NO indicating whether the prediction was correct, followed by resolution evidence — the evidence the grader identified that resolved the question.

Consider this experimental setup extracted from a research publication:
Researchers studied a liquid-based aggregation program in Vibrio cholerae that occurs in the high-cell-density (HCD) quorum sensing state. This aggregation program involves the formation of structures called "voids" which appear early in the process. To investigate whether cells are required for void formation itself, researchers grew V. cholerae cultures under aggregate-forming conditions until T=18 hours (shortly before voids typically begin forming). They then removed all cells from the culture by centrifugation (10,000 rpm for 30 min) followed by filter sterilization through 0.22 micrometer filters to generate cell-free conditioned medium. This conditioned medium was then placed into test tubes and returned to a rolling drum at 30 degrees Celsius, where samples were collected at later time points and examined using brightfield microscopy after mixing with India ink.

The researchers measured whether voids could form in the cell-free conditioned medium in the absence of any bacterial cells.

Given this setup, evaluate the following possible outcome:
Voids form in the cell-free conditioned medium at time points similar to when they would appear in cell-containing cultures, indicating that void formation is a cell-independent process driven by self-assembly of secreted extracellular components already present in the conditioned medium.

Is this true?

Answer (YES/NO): YES